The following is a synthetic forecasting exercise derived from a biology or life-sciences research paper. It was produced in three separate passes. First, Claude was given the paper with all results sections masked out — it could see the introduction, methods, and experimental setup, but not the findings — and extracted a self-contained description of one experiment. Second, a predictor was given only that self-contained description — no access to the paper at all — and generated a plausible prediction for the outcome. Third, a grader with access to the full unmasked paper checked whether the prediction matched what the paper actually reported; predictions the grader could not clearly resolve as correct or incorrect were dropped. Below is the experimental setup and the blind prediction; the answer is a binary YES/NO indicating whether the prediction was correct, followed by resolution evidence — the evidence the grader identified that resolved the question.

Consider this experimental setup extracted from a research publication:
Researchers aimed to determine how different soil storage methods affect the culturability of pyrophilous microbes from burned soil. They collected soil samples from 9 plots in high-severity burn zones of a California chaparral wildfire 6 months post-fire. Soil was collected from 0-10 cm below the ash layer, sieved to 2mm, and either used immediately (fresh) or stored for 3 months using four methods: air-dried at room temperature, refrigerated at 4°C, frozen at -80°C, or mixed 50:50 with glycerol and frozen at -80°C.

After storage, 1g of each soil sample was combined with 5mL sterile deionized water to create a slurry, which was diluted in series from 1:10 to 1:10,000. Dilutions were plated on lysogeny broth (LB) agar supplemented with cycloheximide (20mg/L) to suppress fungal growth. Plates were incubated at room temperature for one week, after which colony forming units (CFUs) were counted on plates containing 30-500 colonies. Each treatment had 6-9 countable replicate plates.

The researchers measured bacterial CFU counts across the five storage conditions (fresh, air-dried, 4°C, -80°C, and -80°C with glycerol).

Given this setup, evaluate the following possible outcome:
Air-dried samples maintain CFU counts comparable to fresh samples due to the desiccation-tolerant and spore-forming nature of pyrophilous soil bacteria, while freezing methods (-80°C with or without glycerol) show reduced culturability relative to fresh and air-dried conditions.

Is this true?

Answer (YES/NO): NO